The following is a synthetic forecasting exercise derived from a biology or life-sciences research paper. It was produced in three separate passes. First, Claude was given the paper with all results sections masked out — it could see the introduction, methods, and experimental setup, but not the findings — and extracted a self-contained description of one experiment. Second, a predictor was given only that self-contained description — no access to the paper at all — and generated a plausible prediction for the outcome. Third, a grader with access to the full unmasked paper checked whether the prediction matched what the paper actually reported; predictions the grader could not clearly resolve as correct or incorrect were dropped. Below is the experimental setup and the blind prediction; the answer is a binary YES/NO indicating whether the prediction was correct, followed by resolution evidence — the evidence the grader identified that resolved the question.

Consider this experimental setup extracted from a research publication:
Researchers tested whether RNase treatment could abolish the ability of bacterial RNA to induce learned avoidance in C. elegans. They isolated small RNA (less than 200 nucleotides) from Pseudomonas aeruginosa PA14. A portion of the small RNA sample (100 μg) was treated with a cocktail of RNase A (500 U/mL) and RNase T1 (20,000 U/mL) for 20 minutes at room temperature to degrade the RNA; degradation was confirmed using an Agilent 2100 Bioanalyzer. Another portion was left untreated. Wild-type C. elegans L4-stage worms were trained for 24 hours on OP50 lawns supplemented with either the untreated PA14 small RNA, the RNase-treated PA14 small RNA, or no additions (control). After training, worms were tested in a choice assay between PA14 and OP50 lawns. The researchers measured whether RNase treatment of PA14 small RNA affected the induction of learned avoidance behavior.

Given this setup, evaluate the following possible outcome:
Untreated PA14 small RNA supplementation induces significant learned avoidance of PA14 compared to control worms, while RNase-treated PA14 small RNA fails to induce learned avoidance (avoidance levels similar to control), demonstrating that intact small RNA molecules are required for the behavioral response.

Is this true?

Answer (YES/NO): YES